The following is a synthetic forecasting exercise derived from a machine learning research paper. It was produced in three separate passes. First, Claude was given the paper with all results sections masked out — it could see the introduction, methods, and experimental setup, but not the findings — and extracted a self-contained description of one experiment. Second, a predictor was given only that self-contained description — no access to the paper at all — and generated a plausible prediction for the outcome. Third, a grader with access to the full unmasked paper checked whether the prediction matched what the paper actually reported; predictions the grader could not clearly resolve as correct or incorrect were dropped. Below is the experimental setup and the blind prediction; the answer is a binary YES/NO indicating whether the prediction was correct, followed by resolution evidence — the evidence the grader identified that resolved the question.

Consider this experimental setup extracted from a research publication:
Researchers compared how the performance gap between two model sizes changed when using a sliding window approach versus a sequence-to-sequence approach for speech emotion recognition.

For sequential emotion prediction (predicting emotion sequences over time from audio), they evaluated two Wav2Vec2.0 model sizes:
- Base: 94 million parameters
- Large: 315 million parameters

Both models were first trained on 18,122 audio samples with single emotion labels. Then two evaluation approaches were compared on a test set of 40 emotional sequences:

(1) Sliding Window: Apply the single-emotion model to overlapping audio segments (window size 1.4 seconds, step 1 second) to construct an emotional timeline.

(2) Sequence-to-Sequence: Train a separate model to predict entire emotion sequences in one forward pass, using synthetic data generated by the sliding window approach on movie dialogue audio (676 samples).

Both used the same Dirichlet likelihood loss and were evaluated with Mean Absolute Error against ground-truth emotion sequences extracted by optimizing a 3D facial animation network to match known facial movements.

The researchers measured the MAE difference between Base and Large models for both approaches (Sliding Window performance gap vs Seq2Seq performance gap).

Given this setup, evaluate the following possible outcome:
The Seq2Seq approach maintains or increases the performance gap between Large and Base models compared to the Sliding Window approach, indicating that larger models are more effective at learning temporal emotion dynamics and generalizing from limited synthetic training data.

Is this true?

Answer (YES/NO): NO